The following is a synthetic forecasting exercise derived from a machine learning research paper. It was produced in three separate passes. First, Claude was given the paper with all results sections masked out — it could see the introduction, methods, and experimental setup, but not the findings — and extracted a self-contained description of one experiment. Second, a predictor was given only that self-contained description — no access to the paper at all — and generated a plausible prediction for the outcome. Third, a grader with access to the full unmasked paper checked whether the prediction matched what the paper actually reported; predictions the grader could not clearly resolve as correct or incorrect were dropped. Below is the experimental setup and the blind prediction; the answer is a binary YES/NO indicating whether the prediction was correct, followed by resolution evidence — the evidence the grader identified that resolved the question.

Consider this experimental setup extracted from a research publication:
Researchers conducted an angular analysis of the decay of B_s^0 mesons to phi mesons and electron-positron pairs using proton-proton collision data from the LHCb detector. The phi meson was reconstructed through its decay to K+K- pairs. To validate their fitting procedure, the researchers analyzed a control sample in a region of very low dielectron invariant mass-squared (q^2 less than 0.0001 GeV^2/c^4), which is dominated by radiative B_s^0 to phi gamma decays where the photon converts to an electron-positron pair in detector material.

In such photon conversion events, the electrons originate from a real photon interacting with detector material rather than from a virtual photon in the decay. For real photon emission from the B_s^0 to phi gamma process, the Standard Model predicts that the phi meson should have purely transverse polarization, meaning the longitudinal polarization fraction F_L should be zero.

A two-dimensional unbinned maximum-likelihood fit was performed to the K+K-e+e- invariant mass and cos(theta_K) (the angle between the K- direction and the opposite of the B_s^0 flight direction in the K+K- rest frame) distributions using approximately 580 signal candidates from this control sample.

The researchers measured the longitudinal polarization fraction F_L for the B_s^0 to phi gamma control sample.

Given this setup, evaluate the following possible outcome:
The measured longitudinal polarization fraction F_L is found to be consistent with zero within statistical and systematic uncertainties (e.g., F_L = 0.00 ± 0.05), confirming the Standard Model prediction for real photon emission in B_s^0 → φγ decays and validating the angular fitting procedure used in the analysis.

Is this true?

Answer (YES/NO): YES